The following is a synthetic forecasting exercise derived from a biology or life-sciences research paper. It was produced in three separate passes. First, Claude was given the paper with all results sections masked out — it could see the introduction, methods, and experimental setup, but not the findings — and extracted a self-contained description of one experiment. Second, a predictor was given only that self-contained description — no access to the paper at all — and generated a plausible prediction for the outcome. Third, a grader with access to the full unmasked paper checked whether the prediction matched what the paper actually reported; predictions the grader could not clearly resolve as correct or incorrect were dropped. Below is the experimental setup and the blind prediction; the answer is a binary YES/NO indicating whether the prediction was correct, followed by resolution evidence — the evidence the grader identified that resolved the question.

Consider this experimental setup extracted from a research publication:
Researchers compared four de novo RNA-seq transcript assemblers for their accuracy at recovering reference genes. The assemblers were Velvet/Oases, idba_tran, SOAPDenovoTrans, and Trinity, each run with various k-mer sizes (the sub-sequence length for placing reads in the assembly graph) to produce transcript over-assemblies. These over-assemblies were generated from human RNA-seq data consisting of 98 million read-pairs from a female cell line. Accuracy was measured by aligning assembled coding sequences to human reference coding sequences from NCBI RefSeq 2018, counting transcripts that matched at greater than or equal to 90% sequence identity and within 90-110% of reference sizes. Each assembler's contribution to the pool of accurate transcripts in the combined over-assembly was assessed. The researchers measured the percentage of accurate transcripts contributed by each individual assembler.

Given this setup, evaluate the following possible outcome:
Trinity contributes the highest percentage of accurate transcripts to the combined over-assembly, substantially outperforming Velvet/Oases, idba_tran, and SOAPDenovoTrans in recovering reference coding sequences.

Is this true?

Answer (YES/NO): NO